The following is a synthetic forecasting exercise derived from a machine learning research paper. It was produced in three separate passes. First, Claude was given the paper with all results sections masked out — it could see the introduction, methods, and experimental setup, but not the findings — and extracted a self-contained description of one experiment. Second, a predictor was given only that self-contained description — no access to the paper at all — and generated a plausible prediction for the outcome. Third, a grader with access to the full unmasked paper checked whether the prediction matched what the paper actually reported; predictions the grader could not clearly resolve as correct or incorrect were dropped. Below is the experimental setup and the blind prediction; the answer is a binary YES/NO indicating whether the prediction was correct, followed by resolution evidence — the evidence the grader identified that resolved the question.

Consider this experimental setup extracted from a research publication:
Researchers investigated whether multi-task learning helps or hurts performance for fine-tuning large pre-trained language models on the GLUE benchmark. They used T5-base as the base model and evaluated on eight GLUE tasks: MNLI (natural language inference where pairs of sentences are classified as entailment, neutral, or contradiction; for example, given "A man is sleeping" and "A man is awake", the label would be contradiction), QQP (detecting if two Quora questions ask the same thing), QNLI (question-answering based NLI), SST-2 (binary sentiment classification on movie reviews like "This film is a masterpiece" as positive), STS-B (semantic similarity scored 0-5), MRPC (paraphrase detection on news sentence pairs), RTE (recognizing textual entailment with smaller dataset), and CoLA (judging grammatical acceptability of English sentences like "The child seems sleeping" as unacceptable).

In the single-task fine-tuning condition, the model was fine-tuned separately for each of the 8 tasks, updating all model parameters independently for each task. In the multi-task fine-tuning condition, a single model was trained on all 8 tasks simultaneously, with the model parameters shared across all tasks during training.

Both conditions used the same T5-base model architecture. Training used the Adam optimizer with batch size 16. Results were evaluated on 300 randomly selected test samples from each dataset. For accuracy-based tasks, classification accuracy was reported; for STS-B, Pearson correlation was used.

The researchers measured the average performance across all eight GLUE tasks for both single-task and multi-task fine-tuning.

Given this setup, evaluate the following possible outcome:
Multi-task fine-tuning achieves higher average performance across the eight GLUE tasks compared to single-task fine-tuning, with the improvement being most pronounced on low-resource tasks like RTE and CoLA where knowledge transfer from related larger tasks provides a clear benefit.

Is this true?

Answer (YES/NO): NO